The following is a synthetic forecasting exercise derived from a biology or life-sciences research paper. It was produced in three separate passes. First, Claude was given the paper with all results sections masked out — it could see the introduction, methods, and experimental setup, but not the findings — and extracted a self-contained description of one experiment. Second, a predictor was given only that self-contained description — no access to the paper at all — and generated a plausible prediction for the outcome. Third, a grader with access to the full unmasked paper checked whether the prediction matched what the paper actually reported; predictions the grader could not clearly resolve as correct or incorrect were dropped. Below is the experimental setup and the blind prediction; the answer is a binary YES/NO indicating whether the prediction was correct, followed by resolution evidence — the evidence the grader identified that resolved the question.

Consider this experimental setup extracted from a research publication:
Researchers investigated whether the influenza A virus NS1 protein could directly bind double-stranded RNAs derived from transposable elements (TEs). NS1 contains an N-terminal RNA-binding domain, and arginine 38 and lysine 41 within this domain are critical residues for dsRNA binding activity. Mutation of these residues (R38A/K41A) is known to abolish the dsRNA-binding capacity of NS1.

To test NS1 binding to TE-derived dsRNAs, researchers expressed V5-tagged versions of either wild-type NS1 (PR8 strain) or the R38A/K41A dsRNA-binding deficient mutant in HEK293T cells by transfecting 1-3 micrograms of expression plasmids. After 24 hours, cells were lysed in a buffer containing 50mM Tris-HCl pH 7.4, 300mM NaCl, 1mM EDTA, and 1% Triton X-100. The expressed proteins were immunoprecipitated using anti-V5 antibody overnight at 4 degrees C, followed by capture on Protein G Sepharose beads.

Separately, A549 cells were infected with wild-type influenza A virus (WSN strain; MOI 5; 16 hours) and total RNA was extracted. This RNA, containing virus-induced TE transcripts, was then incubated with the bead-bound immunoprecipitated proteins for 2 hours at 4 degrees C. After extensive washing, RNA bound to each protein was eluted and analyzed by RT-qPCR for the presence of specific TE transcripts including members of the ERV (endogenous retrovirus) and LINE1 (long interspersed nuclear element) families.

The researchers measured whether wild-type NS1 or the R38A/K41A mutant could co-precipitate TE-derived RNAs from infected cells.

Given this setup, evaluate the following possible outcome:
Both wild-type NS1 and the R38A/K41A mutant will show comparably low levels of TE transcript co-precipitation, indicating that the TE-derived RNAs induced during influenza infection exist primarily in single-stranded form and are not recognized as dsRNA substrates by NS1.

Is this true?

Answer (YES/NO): NO